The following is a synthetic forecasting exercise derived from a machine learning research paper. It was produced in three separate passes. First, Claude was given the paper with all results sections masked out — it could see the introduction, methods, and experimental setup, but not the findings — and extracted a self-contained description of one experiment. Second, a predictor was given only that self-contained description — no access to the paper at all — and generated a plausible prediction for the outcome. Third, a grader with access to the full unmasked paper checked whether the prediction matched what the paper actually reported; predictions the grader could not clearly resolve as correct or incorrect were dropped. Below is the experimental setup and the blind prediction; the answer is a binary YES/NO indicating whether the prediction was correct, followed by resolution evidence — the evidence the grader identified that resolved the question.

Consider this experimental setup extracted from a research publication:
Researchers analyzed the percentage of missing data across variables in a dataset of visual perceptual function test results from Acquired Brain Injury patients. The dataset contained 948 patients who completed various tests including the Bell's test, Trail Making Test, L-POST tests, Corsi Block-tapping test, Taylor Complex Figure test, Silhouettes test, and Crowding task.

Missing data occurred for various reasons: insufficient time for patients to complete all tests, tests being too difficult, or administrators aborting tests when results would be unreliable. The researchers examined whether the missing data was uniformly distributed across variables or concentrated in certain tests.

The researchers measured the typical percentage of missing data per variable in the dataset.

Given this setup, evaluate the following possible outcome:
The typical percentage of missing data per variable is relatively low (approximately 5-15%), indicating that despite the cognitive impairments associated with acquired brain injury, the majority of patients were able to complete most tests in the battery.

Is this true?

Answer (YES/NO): YES